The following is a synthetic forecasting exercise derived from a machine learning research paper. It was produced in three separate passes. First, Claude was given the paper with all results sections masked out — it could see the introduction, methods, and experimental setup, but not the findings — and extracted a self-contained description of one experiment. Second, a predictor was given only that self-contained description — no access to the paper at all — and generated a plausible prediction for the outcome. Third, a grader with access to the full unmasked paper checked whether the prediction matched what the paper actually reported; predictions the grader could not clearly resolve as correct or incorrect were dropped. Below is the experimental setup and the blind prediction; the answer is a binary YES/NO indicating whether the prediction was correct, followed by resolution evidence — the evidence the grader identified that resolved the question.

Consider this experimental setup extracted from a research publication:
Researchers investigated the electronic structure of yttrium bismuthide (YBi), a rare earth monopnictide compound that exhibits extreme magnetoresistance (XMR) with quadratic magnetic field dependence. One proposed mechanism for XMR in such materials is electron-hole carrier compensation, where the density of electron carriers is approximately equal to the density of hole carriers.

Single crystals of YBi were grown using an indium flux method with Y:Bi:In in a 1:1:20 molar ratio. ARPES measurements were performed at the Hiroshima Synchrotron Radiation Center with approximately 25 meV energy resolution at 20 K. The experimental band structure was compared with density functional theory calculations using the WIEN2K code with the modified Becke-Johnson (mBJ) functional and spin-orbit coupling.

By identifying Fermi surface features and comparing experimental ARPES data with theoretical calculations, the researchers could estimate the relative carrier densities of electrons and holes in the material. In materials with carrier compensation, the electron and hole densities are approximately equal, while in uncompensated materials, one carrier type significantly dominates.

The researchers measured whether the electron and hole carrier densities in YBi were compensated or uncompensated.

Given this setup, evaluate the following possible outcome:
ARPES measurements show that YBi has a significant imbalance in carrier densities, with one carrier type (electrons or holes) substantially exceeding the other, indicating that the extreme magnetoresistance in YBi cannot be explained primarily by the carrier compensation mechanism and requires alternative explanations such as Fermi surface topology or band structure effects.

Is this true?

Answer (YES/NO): NO